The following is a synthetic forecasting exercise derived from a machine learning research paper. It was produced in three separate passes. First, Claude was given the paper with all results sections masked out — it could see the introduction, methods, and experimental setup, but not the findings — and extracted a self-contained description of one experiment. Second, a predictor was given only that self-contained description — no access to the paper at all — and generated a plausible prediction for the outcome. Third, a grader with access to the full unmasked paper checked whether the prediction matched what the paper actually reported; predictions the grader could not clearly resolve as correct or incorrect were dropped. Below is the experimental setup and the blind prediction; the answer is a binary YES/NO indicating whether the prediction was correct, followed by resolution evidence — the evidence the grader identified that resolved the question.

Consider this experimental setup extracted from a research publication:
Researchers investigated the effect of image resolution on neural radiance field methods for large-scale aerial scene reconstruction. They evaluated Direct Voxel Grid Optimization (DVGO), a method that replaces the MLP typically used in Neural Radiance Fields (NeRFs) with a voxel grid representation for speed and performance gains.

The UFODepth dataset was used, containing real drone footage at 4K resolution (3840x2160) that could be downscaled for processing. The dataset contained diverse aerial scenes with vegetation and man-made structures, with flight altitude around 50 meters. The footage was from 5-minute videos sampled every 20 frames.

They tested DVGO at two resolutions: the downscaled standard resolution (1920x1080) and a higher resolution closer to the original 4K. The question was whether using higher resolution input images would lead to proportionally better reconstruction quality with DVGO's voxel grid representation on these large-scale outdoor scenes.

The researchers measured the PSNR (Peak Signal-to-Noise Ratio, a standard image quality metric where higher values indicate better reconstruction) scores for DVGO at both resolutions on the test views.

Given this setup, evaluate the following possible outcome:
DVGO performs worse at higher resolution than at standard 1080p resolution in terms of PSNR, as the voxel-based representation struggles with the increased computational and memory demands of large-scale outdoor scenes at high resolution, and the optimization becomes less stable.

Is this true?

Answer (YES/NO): NO